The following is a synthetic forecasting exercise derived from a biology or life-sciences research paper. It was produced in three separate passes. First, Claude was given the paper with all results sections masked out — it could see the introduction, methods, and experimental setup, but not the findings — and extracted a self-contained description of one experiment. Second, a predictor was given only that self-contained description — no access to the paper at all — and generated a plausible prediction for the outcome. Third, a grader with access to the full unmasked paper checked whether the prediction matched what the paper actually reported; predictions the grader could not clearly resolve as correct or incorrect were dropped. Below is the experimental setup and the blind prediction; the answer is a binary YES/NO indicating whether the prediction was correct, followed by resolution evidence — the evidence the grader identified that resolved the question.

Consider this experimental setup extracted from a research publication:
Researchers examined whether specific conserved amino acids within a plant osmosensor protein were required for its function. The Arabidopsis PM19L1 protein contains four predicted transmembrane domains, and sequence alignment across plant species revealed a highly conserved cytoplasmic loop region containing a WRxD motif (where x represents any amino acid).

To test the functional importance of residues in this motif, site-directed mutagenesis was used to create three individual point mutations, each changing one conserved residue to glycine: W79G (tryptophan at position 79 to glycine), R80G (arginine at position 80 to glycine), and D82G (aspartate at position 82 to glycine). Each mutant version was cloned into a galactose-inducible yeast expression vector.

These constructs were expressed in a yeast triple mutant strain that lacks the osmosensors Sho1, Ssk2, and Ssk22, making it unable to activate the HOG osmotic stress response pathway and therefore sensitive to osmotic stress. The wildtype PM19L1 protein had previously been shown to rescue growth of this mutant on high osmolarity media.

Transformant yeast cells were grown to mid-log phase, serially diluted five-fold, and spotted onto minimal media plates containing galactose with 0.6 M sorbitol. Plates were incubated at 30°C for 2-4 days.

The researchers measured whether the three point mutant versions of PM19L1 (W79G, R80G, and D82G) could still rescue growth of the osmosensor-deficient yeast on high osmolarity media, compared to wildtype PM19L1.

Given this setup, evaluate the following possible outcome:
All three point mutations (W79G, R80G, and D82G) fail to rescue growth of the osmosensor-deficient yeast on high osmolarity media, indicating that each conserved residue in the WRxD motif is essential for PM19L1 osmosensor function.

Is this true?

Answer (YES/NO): YES